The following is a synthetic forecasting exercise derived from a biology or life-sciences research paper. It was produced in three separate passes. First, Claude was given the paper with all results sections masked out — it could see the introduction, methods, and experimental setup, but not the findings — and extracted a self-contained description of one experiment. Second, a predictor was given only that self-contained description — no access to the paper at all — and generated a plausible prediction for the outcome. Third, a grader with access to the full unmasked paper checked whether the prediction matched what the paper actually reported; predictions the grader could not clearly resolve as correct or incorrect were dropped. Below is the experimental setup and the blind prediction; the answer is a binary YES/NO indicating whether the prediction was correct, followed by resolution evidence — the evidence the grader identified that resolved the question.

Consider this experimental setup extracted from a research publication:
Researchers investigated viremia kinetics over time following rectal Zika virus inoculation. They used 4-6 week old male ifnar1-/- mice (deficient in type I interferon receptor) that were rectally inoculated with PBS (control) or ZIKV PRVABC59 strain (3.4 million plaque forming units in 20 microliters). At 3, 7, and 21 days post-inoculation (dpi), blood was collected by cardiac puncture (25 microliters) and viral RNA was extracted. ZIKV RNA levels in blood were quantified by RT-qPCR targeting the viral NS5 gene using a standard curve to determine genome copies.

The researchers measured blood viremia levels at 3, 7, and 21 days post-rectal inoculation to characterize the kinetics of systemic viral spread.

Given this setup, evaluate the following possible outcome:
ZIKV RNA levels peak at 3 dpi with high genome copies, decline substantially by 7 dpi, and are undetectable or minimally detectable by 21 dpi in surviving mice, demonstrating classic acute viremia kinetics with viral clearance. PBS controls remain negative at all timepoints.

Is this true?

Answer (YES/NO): NO